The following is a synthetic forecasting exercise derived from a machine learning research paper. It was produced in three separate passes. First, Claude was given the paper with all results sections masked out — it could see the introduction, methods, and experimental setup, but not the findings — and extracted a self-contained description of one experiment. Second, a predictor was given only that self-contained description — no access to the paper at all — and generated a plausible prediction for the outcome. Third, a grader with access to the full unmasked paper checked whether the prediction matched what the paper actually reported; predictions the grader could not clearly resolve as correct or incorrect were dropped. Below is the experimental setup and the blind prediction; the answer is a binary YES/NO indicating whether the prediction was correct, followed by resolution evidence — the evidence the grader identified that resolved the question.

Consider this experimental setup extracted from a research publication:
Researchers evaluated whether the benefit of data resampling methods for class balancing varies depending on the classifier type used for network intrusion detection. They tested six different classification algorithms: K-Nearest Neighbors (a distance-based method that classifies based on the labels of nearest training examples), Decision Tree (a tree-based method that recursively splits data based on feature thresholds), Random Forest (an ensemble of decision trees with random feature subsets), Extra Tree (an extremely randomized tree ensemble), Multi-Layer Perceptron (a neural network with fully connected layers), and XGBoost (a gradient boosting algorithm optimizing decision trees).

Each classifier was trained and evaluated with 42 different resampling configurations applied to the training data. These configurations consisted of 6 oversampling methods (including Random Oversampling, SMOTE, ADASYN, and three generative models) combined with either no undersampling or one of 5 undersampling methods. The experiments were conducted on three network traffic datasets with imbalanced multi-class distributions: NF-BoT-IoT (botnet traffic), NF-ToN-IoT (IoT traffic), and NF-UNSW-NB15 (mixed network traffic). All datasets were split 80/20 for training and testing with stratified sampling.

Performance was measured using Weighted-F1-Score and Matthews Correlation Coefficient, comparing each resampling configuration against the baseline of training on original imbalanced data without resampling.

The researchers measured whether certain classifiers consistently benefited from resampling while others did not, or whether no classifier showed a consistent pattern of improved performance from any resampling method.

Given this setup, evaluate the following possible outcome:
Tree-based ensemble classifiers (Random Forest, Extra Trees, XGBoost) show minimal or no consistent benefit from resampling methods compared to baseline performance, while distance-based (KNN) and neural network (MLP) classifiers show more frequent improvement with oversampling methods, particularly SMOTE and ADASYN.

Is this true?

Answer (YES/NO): NO